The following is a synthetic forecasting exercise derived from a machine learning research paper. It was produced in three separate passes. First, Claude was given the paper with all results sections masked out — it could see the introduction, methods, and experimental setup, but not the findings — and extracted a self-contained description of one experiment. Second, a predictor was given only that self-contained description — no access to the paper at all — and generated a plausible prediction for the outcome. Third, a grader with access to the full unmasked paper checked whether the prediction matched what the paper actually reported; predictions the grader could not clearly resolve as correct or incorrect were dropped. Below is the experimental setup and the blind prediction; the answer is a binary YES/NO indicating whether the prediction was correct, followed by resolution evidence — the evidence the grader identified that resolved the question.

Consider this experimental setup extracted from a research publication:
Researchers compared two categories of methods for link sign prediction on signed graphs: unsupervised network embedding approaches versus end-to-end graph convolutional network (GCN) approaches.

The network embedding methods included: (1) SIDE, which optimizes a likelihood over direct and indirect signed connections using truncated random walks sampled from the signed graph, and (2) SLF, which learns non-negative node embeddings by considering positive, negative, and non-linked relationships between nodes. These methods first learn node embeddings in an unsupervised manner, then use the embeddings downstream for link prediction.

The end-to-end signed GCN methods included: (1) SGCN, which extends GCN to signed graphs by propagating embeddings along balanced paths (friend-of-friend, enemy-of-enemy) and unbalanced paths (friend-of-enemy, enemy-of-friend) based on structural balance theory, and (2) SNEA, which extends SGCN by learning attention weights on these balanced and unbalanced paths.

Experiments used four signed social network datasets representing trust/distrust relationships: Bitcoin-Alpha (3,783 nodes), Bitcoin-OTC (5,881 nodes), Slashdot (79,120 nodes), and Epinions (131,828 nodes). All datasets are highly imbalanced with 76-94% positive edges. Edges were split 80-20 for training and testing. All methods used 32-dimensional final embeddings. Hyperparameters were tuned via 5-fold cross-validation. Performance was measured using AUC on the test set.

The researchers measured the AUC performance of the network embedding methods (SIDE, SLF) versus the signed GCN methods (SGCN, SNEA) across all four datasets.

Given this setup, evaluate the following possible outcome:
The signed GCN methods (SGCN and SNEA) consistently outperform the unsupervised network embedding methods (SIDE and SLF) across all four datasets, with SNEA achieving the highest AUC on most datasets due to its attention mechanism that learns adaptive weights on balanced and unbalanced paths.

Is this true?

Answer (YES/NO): NO